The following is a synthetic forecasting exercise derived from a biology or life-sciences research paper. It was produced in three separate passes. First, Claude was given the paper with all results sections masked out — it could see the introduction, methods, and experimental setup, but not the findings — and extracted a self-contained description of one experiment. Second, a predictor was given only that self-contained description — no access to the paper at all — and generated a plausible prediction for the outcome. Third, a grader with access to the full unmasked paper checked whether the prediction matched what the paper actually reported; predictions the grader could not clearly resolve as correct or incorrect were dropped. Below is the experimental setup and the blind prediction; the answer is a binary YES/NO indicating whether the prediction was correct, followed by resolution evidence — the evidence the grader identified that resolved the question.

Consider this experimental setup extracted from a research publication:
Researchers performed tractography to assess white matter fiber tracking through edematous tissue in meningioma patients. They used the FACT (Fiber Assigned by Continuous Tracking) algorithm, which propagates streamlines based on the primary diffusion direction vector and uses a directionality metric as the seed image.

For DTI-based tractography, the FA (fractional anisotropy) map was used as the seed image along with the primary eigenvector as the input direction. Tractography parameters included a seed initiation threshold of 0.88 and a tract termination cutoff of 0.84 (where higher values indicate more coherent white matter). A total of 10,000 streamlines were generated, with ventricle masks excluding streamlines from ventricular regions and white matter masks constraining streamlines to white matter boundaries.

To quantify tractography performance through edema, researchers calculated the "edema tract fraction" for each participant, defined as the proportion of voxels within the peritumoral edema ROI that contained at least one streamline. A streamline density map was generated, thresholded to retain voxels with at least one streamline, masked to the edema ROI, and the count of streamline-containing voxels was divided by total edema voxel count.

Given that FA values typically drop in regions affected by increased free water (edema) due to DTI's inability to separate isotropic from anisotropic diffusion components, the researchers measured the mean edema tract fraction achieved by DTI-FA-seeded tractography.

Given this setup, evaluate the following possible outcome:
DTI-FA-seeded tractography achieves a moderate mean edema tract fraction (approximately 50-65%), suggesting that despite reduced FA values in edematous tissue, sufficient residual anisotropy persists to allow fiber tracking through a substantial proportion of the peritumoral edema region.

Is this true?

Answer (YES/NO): NO